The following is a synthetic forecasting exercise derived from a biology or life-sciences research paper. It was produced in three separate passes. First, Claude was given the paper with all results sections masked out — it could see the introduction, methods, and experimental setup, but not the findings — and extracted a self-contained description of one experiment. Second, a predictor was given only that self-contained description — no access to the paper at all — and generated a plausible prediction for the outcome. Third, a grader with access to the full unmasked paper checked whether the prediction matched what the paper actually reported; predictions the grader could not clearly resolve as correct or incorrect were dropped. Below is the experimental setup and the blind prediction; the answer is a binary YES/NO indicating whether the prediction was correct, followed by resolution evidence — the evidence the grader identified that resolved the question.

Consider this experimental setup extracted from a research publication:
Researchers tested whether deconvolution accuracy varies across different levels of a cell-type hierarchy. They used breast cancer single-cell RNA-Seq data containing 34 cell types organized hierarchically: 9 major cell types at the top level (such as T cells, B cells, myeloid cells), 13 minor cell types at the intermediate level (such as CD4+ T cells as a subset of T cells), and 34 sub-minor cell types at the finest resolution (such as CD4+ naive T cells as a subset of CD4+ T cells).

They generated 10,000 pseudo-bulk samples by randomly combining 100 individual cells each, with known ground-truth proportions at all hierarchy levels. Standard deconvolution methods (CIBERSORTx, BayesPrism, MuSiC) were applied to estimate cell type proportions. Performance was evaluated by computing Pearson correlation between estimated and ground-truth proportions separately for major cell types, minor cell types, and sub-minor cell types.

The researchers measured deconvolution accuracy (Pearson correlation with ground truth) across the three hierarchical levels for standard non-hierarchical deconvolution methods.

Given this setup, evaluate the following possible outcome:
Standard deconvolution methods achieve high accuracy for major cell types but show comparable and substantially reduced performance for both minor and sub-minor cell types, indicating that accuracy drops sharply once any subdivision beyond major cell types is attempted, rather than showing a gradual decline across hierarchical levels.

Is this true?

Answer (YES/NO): NO